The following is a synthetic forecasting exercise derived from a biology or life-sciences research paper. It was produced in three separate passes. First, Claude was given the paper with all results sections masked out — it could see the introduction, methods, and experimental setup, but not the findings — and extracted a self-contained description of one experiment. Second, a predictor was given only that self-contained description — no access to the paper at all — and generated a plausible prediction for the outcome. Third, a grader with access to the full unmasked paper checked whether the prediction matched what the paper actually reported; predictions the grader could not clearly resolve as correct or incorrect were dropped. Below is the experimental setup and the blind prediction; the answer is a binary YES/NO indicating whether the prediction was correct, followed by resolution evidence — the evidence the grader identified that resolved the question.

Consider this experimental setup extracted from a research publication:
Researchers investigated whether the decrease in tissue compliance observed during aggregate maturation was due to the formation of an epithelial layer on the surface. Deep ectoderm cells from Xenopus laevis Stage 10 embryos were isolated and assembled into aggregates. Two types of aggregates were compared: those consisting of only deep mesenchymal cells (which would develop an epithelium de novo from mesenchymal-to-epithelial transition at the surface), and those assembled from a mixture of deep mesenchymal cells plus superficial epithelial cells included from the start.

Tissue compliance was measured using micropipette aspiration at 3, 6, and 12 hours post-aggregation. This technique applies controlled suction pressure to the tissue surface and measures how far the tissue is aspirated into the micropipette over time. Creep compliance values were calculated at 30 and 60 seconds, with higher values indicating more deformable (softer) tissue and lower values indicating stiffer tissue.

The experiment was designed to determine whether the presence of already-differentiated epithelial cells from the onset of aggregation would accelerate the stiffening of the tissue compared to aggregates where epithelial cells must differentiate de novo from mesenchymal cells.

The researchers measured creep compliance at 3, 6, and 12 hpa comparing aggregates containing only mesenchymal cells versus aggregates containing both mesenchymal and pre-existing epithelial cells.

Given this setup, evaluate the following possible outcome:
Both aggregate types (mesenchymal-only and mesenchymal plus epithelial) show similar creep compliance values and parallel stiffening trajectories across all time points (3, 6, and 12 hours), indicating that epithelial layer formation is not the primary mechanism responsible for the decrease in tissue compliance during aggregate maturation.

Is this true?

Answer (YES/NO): YES